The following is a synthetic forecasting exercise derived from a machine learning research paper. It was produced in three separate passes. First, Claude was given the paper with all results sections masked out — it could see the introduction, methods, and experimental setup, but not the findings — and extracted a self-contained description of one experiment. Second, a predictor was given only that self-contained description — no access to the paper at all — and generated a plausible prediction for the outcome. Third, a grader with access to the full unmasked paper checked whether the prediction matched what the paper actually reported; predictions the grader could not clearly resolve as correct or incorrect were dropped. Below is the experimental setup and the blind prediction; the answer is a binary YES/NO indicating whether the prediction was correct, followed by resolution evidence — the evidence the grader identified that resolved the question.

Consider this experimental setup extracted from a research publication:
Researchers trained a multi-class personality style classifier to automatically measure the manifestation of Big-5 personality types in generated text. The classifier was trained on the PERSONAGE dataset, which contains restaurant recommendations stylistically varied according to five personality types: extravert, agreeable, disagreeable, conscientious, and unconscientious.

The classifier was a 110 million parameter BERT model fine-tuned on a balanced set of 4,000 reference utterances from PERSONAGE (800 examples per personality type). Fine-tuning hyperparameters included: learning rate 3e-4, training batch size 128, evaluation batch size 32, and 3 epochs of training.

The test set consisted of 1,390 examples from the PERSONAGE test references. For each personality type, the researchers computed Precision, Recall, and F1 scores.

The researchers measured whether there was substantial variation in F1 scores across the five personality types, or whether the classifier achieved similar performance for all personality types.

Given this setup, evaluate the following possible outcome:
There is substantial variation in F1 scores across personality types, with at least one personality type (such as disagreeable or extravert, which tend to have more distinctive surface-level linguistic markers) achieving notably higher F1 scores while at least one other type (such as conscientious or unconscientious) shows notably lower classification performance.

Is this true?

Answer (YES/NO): NO